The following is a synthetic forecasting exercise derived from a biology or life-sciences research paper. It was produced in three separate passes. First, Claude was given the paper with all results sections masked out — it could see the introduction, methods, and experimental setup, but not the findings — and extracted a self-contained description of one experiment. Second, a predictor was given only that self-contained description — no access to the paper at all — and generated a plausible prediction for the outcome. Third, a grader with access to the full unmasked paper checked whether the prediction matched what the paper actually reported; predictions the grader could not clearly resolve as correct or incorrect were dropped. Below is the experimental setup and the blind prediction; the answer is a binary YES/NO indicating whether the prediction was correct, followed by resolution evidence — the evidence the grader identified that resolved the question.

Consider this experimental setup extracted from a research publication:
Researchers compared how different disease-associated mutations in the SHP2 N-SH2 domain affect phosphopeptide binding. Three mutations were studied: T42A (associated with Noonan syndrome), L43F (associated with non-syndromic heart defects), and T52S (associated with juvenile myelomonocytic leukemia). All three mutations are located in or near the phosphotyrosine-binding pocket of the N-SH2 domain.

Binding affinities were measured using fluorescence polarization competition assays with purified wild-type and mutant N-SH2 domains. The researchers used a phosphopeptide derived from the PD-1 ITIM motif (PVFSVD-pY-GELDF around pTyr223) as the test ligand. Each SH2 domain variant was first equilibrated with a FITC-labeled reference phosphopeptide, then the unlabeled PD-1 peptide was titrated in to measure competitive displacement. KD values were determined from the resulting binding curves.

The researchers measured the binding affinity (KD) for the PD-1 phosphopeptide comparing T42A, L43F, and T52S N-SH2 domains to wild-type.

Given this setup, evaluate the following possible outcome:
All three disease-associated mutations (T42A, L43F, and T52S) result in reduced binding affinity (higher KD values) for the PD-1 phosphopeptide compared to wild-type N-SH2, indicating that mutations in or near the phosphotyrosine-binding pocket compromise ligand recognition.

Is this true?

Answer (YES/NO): NO